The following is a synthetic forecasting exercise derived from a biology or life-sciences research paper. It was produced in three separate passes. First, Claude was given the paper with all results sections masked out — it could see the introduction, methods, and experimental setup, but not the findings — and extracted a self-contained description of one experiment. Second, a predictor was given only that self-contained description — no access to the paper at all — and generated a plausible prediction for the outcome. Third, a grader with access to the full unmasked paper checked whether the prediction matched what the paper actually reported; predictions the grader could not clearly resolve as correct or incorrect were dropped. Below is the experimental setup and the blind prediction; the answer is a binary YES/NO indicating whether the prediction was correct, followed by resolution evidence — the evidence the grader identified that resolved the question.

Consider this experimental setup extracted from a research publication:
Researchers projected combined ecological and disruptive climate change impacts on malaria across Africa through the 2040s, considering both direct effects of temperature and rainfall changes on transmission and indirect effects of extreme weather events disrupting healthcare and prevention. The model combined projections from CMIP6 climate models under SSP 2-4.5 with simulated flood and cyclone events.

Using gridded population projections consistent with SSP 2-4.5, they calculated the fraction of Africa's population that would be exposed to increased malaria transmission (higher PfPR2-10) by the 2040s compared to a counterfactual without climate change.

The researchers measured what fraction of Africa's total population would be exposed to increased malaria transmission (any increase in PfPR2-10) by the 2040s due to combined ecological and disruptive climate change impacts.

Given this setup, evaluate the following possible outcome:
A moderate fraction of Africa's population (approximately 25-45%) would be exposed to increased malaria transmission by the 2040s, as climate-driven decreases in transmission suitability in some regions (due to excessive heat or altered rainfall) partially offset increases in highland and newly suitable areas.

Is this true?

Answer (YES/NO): NO